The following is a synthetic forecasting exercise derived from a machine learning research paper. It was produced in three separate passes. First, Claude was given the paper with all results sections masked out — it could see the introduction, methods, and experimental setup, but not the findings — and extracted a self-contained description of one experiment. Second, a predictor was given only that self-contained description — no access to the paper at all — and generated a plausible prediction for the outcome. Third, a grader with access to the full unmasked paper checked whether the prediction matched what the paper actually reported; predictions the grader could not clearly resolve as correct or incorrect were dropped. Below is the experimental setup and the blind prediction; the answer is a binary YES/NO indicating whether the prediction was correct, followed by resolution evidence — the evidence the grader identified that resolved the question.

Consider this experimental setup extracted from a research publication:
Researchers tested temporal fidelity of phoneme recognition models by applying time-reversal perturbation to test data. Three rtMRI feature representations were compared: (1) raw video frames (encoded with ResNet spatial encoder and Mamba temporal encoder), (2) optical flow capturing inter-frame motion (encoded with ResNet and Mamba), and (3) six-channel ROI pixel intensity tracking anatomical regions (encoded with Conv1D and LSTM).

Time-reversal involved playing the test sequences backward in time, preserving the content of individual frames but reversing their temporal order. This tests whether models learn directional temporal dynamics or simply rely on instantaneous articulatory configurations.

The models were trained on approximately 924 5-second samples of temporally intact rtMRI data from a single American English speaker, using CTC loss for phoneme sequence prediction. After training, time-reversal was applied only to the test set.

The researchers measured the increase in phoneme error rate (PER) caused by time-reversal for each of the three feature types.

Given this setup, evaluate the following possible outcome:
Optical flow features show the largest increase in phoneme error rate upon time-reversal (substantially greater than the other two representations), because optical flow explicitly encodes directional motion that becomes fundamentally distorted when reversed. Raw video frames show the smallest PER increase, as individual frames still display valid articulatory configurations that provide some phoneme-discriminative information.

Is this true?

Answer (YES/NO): NO